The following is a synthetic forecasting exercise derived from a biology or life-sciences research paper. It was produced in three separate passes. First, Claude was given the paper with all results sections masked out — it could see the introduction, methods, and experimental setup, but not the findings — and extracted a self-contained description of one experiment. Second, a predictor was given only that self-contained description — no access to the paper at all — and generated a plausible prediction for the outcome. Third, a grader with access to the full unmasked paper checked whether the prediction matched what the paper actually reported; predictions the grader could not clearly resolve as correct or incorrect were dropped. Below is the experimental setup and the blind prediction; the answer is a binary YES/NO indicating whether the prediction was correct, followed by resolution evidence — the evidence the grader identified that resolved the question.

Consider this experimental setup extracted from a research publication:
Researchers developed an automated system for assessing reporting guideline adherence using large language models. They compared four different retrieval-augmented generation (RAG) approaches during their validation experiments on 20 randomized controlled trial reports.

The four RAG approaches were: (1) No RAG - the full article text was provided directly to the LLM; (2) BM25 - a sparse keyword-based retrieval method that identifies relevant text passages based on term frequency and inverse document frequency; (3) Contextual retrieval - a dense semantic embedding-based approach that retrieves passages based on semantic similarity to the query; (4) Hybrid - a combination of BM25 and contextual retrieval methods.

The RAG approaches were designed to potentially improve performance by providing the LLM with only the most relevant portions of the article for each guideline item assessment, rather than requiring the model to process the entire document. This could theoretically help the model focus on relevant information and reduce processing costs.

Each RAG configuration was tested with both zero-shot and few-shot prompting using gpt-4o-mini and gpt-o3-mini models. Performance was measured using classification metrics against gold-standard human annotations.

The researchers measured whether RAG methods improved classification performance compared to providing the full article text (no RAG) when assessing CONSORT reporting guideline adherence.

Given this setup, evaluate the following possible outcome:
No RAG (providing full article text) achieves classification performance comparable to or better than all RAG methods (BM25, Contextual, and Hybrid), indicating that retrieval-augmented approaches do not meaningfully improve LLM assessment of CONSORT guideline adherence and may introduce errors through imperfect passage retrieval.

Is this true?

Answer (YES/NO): YES